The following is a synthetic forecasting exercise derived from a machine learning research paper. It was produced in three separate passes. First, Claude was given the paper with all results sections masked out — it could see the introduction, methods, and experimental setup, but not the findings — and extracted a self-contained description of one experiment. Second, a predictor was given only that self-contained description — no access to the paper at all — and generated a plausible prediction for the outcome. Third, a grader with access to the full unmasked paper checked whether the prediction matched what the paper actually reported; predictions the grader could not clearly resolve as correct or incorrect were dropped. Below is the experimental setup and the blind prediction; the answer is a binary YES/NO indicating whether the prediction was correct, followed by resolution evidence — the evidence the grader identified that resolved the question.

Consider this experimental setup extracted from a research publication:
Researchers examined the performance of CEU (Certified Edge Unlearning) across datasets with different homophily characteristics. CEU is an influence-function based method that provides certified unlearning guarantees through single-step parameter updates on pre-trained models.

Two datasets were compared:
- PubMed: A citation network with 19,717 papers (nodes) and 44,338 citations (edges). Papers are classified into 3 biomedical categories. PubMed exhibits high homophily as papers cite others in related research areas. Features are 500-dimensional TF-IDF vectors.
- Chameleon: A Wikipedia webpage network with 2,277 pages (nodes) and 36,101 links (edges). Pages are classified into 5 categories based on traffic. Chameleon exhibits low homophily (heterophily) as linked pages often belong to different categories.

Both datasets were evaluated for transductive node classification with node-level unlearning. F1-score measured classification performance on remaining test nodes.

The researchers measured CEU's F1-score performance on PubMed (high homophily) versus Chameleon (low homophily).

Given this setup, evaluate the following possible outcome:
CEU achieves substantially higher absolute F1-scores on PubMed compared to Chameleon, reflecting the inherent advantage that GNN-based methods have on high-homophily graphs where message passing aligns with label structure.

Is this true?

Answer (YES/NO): YES